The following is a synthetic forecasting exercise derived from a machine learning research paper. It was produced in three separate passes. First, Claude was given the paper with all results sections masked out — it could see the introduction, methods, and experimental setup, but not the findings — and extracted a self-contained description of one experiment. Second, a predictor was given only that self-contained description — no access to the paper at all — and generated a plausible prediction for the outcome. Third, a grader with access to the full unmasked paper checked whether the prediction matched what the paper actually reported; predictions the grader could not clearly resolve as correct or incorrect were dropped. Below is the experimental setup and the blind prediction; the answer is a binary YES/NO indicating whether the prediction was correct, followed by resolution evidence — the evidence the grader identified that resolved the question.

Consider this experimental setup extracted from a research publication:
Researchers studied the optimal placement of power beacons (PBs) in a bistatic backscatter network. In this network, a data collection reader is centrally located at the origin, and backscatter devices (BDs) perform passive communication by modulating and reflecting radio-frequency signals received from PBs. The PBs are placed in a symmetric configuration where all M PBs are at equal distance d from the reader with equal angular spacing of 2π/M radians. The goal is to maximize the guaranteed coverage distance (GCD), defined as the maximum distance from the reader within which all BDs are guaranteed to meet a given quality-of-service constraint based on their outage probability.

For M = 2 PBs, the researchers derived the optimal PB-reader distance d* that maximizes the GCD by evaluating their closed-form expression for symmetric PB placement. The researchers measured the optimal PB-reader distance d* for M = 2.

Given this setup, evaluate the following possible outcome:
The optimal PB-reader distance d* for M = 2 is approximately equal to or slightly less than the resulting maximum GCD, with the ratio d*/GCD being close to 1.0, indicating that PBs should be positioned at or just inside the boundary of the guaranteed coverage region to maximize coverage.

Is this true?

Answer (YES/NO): NO